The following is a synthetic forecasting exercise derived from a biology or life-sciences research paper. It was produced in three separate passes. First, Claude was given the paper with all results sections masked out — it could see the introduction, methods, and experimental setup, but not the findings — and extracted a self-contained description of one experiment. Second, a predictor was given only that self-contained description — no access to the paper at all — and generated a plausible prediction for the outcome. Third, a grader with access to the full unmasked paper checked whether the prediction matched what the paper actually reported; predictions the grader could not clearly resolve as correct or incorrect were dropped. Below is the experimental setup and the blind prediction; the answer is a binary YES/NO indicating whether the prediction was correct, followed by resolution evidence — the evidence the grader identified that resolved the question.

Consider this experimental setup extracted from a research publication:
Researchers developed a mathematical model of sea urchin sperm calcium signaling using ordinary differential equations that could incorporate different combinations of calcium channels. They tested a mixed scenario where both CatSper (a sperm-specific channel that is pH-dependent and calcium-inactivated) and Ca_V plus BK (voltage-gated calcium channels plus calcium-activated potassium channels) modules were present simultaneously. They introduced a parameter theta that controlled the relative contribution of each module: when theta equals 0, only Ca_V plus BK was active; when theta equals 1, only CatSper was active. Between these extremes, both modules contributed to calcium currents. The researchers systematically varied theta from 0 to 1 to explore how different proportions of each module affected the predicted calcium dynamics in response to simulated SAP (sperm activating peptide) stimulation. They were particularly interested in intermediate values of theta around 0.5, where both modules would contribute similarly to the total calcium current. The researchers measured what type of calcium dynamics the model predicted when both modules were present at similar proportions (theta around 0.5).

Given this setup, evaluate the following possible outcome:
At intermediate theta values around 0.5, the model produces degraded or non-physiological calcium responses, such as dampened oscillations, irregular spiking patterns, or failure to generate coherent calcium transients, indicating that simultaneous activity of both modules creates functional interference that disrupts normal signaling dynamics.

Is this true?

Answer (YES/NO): YES